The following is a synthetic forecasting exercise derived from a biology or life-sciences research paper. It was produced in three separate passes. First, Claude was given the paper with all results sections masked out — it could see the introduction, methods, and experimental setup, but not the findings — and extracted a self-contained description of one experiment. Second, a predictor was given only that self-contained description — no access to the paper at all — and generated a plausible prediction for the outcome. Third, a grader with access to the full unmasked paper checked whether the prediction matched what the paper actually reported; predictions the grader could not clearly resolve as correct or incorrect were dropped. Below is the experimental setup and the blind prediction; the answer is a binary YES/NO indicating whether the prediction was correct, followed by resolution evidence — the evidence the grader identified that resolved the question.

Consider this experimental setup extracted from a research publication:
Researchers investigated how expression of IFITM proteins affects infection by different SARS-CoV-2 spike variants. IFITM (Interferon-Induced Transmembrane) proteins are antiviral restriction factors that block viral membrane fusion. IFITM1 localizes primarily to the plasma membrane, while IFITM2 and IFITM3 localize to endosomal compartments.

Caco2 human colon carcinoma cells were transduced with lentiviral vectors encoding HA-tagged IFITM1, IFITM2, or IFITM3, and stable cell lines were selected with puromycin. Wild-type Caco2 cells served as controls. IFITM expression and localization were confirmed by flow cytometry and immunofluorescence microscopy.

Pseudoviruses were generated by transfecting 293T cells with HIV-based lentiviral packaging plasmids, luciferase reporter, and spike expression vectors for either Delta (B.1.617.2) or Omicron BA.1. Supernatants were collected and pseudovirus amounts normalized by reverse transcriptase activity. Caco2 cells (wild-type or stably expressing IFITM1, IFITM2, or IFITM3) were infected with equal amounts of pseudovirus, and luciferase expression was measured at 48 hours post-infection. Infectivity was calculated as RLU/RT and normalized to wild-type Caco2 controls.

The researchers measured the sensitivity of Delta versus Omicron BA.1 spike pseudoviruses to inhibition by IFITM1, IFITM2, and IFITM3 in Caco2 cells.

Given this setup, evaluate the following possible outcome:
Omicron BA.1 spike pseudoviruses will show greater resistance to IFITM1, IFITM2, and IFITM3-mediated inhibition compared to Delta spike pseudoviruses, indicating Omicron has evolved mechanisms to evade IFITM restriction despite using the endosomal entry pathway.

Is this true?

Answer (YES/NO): NO